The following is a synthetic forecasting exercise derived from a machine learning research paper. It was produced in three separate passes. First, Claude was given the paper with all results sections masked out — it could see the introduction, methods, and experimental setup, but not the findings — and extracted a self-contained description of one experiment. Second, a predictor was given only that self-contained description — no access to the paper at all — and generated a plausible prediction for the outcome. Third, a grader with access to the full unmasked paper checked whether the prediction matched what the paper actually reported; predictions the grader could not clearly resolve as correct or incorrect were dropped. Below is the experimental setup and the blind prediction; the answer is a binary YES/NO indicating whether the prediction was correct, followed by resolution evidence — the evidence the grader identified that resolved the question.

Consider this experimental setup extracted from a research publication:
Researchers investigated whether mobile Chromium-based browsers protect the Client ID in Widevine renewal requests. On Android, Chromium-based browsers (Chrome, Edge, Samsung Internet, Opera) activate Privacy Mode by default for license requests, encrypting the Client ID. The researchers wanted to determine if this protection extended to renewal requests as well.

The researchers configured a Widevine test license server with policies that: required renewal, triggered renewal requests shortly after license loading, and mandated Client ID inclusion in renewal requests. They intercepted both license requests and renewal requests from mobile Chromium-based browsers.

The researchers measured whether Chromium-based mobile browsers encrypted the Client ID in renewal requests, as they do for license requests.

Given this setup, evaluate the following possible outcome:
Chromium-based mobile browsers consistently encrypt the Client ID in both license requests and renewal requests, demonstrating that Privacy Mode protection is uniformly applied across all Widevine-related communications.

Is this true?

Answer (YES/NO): YES